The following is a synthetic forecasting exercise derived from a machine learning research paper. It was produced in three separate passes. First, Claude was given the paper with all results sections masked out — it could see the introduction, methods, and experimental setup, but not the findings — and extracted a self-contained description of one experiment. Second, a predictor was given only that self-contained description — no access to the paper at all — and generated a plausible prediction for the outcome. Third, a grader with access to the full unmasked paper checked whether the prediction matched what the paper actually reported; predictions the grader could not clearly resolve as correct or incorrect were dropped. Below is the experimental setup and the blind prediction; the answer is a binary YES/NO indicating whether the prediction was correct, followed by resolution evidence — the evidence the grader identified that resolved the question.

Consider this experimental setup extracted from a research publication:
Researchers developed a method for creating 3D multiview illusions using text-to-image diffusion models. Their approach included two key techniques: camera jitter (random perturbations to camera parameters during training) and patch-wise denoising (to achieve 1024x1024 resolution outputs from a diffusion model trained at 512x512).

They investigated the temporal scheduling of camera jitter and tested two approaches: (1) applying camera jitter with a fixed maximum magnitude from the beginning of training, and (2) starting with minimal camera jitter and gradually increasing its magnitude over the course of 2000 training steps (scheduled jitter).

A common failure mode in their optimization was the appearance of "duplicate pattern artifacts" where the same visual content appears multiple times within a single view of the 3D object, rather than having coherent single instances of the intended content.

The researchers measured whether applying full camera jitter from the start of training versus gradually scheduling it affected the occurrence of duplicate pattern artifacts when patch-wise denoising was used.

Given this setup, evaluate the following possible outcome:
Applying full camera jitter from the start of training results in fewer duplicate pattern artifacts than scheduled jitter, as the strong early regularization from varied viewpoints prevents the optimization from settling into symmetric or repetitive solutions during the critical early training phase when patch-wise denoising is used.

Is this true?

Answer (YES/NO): NO